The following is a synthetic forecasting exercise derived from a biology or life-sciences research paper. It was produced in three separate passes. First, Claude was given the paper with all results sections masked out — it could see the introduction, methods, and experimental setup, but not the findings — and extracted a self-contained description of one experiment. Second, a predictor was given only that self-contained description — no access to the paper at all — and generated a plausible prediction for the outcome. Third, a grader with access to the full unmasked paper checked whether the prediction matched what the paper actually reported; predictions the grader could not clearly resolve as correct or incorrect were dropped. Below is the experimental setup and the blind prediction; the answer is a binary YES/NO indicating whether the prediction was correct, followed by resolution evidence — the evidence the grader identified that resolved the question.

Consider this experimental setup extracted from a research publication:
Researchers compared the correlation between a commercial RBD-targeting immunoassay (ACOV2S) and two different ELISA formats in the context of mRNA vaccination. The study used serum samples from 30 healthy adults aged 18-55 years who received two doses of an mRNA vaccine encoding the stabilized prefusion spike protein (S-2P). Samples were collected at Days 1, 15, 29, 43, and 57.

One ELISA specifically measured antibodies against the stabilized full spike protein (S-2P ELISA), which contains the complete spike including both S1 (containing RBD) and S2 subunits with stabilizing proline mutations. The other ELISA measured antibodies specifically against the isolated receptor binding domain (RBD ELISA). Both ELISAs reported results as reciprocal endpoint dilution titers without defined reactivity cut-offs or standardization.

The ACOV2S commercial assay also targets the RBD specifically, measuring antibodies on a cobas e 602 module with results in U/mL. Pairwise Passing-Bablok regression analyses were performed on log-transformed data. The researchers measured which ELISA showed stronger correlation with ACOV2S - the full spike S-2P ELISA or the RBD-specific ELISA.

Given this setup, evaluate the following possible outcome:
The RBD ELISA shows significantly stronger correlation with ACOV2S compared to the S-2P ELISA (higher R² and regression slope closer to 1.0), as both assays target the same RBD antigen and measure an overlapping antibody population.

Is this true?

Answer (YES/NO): NO